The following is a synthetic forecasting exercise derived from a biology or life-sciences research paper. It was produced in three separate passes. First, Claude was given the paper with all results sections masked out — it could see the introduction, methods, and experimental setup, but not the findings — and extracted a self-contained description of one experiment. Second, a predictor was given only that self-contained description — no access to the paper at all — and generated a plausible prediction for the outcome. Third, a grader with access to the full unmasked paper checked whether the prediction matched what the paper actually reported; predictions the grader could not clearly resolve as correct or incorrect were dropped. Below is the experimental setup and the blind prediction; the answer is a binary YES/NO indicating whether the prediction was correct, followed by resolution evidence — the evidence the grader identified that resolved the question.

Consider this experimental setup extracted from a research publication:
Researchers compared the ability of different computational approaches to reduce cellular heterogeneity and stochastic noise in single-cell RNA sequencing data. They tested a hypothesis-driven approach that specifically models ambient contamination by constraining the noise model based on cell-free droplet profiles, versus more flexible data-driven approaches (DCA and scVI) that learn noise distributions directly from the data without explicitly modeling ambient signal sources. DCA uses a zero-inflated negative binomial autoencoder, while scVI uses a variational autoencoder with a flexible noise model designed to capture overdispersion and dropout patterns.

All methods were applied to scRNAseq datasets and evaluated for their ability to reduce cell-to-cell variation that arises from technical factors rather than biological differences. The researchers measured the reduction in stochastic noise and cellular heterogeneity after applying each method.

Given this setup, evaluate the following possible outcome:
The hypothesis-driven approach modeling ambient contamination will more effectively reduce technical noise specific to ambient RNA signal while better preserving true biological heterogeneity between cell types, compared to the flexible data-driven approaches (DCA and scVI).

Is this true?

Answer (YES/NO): YES